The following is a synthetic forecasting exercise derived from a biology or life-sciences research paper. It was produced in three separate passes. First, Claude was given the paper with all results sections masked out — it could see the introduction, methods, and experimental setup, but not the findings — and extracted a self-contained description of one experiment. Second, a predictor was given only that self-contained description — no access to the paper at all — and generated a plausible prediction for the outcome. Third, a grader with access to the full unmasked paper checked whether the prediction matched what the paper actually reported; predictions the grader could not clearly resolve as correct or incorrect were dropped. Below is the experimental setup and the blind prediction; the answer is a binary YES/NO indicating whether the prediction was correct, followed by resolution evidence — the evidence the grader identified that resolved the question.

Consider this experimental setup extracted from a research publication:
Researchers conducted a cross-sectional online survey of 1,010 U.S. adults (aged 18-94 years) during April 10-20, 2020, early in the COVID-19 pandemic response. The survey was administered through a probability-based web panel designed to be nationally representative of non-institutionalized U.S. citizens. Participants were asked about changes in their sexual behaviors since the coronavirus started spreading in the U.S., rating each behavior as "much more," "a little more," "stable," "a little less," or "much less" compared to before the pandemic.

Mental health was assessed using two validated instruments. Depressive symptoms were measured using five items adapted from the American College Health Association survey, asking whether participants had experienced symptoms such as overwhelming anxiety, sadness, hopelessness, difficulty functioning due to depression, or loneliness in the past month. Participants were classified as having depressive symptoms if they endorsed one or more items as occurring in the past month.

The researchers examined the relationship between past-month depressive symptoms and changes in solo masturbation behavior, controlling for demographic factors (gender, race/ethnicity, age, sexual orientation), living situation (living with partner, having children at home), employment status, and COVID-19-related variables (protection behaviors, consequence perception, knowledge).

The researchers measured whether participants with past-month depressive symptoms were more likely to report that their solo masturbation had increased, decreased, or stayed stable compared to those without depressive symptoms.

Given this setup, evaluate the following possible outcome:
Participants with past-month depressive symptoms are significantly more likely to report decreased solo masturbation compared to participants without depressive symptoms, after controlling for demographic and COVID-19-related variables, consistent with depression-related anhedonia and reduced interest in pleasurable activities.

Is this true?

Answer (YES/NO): NO